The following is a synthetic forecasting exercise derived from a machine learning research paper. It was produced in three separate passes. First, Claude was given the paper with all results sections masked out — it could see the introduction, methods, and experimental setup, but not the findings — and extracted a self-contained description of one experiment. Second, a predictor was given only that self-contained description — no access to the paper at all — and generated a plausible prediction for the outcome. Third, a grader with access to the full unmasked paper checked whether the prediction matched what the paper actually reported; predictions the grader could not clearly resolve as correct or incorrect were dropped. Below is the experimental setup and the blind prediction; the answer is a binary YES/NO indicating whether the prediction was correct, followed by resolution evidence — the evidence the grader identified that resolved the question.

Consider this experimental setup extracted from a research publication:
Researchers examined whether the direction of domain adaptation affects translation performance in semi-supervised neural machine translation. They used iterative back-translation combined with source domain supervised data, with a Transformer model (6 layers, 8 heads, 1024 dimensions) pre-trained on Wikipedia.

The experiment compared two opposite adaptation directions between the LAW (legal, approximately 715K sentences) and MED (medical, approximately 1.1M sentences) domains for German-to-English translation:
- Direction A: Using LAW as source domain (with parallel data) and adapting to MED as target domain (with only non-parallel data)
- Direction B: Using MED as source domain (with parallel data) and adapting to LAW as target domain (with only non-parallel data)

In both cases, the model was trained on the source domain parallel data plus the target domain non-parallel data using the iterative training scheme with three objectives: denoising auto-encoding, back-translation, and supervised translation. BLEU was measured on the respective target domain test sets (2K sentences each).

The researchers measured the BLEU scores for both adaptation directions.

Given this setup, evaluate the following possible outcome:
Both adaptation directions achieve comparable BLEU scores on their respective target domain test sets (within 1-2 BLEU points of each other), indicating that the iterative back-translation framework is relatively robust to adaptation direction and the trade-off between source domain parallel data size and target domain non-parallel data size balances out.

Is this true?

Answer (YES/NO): NO